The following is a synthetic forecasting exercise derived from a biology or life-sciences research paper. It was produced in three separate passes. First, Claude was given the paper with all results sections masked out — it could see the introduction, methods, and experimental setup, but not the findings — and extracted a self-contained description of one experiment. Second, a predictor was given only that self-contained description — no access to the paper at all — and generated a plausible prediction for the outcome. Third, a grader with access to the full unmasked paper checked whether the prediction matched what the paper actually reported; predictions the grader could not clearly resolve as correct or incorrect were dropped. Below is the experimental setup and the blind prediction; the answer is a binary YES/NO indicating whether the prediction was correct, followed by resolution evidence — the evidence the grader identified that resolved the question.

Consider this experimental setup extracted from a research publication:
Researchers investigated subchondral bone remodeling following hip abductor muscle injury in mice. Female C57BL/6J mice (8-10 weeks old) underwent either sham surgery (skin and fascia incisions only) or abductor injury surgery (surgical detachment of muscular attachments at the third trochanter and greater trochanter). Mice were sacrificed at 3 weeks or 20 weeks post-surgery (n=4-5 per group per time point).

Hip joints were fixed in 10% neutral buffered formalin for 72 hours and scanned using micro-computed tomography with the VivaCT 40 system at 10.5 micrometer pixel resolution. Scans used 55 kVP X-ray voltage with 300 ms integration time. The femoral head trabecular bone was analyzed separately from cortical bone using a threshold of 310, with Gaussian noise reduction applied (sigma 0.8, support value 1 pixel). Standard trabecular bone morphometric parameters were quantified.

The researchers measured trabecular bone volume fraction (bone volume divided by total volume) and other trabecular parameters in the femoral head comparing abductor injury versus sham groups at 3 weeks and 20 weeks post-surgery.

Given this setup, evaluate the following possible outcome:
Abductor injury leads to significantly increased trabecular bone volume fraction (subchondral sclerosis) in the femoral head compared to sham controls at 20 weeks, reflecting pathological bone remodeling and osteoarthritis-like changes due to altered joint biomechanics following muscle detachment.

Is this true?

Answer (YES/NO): NO